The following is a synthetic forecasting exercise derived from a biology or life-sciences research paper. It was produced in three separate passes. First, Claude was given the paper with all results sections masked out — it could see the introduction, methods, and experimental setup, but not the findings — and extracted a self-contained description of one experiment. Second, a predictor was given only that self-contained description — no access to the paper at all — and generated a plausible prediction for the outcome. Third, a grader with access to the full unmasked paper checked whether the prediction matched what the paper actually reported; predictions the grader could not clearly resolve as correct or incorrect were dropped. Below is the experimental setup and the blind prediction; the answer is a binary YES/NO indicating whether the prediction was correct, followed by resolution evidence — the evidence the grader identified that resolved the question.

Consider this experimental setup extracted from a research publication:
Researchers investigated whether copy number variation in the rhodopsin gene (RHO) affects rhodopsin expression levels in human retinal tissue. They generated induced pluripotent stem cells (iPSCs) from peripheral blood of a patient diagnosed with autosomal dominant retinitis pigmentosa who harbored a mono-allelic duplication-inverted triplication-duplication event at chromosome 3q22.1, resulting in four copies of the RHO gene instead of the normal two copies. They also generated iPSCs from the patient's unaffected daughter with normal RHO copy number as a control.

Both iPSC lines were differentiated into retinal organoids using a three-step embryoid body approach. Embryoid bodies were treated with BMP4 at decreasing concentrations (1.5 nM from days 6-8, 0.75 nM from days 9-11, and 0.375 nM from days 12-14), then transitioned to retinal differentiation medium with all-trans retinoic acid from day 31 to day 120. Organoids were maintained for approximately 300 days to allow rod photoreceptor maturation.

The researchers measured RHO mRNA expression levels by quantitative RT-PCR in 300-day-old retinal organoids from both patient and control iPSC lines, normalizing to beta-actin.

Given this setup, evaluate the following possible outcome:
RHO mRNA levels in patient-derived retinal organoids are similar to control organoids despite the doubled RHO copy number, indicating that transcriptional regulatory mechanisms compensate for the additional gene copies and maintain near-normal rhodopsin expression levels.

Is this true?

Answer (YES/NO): NO